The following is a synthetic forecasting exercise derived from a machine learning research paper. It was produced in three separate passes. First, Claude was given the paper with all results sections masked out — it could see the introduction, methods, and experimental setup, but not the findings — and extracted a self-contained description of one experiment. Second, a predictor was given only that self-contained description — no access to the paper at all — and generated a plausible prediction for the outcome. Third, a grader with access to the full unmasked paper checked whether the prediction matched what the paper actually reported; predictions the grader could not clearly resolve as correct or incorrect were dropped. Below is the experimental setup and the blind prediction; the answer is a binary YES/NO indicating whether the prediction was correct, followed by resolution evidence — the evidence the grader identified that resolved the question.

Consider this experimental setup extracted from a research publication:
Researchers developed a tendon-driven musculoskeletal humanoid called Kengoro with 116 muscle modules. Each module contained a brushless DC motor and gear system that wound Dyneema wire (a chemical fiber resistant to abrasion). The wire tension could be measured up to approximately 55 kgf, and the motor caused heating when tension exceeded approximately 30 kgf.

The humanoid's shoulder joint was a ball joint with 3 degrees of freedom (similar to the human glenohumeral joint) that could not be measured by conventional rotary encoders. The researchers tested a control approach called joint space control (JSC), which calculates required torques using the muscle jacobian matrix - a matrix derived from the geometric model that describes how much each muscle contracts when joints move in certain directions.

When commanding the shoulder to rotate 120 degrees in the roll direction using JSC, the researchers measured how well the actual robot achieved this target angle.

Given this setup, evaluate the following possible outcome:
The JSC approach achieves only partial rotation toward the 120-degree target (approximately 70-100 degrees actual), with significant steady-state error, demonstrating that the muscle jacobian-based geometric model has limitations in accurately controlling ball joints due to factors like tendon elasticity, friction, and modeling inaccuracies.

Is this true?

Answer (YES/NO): NO